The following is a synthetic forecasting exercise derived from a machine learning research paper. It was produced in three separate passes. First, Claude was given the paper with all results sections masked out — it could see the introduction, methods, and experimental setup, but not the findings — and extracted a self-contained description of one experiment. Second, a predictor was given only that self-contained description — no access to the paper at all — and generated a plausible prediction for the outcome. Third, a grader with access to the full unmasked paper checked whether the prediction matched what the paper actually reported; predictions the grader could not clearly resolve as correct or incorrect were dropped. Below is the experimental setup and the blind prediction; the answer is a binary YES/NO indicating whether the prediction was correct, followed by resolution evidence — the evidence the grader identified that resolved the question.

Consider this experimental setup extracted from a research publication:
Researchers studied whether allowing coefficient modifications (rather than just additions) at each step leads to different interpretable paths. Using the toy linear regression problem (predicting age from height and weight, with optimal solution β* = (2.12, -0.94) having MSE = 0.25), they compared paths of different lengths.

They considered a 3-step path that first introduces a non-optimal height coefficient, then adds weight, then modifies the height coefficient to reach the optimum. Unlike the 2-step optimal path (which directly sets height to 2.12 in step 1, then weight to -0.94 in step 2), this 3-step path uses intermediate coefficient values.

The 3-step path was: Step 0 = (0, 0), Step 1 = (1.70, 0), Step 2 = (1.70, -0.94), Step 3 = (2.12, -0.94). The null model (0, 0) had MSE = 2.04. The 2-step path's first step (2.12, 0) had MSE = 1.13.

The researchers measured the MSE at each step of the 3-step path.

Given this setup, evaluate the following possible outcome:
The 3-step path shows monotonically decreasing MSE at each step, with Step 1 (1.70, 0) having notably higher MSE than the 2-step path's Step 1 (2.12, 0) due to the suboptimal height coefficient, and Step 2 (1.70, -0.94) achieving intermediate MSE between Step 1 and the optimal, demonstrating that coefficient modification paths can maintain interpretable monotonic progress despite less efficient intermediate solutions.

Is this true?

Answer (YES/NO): NO